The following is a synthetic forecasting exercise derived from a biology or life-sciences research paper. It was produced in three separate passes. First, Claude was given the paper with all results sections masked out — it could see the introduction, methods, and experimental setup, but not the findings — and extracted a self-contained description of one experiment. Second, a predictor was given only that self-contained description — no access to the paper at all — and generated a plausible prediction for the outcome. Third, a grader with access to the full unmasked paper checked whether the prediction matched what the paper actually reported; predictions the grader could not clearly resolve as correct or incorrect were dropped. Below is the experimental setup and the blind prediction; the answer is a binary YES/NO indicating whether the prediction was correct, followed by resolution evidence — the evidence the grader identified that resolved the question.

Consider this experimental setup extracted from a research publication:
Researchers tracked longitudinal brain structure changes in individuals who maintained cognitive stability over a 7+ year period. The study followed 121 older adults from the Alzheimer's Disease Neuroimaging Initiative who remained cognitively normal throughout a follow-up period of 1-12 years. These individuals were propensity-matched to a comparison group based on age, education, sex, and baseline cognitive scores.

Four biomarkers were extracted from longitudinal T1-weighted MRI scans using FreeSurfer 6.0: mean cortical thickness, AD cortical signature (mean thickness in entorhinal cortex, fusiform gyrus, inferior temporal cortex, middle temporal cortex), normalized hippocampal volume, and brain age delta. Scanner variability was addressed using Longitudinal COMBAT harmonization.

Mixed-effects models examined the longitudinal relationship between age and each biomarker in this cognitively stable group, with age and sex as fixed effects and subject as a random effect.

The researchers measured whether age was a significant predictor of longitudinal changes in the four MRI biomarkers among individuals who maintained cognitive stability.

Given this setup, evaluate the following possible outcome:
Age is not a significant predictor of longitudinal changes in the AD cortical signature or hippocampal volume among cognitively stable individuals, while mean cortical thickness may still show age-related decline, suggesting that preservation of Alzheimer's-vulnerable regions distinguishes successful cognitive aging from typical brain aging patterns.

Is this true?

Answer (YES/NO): NO